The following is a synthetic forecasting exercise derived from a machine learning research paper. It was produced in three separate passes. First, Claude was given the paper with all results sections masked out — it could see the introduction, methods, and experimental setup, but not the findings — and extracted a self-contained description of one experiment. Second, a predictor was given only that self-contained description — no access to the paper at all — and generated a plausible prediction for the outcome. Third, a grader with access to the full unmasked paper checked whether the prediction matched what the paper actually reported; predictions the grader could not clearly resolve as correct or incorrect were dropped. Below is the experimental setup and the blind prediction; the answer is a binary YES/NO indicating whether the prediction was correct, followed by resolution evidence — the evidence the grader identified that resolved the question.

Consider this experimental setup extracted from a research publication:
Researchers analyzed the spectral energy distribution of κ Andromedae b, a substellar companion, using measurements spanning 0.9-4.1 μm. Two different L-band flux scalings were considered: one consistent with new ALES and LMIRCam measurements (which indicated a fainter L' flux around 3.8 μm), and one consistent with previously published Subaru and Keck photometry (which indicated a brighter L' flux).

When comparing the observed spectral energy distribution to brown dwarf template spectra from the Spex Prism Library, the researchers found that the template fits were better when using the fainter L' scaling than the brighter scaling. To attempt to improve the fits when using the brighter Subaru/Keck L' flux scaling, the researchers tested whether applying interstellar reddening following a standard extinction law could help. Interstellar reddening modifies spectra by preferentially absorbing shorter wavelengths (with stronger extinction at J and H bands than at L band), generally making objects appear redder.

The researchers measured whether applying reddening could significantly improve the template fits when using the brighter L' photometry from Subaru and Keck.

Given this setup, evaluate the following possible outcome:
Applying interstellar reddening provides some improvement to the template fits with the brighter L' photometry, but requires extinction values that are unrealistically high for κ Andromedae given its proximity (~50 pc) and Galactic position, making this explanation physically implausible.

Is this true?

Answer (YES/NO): NO